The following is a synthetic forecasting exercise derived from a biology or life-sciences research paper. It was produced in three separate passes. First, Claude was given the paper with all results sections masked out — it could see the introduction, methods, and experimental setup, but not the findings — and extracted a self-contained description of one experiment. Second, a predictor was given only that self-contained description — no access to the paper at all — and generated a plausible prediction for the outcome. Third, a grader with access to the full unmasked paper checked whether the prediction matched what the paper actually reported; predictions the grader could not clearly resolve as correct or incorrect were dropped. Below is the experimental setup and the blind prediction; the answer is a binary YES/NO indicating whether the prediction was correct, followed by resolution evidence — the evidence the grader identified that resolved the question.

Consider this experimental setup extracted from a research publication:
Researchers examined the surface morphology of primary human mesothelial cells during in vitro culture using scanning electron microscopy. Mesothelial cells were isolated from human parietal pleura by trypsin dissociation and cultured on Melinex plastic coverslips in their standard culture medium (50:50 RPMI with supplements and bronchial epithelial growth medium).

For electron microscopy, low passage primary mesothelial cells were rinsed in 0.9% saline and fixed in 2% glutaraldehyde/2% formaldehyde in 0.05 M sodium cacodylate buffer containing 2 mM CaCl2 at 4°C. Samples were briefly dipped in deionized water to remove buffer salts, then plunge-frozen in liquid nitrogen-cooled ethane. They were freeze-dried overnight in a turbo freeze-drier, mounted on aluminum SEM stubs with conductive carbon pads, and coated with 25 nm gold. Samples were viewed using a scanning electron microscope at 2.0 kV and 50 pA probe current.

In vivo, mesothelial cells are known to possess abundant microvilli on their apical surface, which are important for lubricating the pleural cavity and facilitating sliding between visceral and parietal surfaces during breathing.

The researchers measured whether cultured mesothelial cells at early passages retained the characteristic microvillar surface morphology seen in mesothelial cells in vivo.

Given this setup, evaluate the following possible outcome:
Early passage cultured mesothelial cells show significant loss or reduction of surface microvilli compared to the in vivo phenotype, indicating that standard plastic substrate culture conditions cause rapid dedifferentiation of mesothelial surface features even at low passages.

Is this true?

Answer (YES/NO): NO